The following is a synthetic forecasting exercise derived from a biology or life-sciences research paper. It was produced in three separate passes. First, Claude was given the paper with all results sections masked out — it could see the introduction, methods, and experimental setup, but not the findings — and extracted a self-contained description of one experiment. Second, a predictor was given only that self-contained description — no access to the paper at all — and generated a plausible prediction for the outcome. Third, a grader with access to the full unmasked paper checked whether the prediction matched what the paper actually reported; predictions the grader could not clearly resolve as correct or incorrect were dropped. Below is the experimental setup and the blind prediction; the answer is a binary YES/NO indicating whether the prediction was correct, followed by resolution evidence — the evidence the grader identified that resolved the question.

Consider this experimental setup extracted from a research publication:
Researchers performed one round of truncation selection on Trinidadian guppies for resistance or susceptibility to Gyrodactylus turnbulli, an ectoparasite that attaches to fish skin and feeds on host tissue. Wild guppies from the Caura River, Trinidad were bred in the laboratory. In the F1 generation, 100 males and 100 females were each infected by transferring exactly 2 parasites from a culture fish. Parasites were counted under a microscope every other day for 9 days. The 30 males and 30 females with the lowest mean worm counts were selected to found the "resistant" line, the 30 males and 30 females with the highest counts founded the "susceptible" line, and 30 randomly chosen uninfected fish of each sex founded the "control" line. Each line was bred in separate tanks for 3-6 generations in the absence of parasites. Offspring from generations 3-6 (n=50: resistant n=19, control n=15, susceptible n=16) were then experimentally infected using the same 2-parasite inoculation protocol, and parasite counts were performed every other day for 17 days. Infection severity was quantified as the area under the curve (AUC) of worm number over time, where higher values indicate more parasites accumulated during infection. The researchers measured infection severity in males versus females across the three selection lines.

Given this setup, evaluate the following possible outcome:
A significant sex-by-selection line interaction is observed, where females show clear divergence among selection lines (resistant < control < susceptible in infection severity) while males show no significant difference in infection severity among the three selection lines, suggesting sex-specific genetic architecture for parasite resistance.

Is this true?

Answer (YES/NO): NO